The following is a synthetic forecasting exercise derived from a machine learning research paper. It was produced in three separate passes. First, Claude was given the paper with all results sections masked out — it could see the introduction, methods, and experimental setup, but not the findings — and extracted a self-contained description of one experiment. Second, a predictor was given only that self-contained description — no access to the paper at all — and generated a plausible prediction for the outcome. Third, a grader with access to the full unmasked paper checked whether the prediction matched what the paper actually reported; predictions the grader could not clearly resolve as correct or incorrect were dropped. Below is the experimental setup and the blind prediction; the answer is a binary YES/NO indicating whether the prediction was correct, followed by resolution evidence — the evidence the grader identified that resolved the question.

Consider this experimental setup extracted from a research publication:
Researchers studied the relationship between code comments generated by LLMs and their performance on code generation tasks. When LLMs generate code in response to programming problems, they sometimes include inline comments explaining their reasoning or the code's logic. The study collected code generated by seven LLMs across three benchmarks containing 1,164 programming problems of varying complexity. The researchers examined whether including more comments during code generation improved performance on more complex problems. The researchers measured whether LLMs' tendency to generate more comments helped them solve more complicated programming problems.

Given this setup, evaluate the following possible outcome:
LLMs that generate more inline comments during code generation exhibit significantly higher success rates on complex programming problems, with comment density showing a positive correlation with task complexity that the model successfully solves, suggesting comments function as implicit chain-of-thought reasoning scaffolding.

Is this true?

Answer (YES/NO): NO